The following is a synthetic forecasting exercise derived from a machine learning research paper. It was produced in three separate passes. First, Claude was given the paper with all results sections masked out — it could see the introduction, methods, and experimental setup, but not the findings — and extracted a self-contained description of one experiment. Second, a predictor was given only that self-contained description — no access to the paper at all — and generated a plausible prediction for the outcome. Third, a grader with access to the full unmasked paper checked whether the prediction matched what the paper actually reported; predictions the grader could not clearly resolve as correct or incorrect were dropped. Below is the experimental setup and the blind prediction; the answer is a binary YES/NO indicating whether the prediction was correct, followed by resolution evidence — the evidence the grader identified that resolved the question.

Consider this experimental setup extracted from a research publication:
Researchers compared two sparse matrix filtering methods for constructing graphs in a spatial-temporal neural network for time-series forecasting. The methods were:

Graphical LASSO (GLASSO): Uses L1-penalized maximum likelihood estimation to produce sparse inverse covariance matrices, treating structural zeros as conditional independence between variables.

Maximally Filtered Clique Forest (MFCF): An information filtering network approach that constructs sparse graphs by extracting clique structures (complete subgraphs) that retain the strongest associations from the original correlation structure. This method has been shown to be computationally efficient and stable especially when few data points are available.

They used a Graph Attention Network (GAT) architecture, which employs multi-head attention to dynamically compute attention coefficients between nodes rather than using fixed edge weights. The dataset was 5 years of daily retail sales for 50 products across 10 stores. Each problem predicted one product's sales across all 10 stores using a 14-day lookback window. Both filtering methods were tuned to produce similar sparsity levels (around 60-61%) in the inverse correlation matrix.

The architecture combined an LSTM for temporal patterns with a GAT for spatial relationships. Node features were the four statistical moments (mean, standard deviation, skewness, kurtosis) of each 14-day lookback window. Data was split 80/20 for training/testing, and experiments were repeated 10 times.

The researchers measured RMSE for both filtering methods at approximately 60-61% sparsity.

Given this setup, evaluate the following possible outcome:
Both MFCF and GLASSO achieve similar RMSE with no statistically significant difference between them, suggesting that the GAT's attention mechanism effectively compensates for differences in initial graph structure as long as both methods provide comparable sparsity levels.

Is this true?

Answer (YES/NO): NO